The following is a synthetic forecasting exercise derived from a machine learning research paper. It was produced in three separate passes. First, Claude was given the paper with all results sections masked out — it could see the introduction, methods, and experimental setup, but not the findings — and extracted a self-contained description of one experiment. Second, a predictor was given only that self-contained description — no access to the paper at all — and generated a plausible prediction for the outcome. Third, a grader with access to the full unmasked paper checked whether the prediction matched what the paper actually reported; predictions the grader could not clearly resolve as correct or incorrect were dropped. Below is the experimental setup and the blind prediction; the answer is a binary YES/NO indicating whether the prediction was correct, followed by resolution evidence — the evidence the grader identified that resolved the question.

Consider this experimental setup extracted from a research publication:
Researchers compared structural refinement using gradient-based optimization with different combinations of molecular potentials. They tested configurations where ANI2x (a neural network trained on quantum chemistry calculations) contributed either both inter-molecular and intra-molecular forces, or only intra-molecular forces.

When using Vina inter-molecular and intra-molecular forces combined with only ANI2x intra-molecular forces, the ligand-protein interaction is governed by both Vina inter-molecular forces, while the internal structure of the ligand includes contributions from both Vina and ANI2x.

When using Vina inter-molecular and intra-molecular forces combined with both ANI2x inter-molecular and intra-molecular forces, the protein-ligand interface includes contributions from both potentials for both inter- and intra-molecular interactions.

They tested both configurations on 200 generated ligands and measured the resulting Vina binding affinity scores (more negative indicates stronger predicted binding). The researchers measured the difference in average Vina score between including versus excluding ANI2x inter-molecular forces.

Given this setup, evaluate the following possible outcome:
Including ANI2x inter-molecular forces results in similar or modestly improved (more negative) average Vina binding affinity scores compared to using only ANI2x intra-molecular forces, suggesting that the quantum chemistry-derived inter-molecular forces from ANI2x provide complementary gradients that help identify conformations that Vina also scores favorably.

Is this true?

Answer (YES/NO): NO